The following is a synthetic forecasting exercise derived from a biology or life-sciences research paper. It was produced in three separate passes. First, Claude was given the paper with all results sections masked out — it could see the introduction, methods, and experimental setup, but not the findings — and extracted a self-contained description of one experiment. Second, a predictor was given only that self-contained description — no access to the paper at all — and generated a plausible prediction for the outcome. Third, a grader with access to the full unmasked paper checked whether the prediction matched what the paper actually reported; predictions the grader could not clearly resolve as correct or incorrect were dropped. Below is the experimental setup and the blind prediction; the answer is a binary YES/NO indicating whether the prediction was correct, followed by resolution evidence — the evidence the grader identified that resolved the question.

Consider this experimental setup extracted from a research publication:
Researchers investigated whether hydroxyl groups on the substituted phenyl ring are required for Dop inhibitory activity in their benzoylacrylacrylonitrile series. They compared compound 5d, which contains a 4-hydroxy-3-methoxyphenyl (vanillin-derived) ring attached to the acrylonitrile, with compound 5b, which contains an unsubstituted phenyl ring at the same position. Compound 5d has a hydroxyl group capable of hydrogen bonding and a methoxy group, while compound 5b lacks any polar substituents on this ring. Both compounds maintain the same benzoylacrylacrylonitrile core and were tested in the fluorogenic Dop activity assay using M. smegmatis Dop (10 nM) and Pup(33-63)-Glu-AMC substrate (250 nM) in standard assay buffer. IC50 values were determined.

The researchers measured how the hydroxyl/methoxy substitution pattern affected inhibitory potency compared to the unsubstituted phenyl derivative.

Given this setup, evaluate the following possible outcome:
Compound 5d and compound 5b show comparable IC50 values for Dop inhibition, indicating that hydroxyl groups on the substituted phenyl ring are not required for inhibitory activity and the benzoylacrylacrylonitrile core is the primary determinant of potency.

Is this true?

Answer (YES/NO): NO